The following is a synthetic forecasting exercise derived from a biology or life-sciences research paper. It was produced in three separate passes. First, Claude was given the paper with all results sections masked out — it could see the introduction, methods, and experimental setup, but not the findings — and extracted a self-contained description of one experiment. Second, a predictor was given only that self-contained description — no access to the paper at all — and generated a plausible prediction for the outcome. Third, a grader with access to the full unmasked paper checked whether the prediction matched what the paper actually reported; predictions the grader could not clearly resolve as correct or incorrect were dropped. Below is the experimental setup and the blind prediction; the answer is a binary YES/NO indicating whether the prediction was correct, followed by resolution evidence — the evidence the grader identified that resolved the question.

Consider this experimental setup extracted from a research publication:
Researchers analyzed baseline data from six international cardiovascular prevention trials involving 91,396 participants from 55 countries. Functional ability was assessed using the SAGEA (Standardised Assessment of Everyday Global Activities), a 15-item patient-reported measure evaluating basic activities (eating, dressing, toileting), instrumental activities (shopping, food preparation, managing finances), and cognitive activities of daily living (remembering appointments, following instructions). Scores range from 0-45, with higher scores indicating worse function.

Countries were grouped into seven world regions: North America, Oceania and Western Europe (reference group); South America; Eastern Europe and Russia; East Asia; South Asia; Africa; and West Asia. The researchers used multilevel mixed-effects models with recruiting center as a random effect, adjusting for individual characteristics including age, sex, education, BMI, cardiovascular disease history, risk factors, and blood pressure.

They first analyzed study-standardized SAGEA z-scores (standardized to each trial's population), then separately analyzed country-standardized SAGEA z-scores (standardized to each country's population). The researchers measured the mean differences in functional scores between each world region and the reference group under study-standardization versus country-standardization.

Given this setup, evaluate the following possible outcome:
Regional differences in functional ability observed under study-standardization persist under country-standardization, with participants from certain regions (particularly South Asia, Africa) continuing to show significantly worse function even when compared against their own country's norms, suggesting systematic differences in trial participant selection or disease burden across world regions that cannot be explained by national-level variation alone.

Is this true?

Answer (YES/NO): NO